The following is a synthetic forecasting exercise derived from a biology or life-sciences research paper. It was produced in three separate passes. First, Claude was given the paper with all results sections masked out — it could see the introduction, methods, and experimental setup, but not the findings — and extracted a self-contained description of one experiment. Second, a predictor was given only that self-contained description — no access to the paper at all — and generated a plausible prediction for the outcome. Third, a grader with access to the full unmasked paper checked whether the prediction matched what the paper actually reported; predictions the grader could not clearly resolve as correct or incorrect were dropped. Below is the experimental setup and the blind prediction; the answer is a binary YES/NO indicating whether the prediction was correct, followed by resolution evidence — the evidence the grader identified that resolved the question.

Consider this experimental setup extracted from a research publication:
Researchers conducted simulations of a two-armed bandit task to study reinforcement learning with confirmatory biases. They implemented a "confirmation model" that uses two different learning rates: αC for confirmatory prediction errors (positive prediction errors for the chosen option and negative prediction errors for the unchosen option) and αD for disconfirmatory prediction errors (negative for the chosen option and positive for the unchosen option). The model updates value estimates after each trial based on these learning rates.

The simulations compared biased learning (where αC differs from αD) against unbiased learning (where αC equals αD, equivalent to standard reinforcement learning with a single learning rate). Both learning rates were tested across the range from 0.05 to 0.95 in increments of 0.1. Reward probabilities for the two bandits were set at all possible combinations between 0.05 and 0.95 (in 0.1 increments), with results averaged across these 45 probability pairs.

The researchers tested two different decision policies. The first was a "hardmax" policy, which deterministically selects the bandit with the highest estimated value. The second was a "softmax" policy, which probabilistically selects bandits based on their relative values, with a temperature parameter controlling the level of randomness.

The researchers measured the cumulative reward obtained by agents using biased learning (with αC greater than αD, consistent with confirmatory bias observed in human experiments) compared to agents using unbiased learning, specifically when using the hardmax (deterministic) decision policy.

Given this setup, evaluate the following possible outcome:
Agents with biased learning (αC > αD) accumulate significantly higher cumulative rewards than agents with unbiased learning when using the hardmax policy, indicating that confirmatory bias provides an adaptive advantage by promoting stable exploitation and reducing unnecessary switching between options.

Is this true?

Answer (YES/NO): NO